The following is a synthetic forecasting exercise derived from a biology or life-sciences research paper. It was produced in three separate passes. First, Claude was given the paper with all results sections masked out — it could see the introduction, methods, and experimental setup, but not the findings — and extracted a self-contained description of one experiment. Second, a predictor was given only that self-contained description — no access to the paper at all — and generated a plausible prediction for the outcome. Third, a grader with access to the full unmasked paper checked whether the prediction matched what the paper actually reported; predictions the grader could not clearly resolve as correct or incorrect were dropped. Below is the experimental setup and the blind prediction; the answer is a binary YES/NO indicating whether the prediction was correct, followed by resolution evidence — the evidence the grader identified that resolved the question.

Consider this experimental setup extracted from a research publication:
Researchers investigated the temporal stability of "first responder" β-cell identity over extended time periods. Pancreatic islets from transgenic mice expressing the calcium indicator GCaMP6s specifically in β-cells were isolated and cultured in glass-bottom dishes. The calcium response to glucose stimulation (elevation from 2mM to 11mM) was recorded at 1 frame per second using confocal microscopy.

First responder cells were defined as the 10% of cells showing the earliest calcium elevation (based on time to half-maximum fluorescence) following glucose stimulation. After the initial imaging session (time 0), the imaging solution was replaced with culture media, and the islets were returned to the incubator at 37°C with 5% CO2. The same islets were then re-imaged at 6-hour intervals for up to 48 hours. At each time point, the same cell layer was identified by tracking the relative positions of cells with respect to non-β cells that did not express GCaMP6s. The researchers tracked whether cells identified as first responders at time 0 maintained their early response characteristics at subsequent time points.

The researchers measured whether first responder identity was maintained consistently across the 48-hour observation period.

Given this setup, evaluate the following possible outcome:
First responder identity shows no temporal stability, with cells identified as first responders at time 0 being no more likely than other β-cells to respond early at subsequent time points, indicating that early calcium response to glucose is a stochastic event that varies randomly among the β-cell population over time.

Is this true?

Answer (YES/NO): NO